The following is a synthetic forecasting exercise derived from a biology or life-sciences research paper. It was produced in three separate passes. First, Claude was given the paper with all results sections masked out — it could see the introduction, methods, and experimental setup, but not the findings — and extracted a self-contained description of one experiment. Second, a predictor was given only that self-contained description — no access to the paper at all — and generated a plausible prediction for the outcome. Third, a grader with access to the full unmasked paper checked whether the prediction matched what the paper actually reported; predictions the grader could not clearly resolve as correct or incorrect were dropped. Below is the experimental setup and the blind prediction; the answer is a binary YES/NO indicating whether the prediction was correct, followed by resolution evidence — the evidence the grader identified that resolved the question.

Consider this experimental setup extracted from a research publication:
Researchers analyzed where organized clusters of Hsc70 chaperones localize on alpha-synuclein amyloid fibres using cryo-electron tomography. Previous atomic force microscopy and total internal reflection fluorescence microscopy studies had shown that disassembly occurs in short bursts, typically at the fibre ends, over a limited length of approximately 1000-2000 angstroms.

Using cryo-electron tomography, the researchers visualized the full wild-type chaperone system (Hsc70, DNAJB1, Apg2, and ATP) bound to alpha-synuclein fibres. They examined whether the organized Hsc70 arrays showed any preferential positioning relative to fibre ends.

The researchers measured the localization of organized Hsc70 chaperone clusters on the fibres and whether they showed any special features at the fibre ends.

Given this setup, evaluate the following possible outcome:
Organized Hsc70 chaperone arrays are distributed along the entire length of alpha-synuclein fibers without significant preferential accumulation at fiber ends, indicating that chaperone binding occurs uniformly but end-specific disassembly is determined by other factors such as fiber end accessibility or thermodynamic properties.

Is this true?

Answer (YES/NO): YES